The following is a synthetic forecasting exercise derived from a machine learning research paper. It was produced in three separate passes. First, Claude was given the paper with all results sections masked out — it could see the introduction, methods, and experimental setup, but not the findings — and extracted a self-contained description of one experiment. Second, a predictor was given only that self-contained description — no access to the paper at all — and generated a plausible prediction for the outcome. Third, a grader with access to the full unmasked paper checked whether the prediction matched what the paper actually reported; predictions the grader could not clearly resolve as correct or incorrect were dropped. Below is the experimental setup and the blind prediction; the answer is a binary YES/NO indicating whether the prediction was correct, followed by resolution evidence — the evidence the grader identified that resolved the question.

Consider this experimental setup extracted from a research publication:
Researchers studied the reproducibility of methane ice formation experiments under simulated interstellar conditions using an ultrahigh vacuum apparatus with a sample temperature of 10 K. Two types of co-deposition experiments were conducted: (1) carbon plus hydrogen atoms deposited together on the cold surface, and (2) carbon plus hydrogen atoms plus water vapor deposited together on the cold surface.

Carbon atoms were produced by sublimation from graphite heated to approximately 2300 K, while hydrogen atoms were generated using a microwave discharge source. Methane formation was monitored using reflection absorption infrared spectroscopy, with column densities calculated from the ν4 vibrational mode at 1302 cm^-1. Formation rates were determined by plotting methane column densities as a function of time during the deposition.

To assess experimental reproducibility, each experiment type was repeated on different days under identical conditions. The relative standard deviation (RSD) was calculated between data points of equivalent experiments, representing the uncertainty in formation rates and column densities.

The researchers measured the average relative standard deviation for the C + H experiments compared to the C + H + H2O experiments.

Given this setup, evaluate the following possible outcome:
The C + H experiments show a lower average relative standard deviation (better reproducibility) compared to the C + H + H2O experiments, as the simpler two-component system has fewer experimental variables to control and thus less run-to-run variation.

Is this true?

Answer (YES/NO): NO